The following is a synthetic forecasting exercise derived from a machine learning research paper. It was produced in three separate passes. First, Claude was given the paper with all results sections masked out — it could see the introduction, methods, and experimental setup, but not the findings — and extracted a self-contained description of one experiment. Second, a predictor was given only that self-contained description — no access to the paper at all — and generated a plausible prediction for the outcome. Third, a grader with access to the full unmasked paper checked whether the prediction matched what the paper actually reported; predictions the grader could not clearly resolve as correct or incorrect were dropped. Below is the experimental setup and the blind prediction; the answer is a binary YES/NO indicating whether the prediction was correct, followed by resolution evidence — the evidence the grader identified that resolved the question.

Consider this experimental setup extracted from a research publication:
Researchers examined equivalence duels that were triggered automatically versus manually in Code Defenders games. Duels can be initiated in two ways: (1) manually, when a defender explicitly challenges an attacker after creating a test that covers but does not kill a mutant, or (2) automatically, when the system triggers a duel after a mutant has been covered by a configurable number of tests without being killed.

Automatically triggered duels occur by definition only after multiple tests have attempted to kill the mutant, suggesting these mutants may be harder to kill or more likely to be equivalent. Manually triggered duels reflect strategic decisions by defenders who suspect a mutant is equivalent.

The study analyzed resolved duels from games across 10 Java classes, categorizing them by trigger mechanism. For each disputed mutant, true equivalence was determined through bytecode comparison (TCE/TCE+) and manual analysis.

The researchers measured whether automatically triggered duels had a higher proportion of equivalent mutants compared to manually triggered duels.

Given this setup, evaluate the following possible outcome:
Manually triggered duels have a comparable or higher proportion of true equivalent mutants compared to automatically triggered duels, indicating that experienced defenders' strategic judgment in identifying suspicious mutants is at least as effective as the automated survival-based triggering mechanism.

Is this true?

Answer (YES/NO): NO